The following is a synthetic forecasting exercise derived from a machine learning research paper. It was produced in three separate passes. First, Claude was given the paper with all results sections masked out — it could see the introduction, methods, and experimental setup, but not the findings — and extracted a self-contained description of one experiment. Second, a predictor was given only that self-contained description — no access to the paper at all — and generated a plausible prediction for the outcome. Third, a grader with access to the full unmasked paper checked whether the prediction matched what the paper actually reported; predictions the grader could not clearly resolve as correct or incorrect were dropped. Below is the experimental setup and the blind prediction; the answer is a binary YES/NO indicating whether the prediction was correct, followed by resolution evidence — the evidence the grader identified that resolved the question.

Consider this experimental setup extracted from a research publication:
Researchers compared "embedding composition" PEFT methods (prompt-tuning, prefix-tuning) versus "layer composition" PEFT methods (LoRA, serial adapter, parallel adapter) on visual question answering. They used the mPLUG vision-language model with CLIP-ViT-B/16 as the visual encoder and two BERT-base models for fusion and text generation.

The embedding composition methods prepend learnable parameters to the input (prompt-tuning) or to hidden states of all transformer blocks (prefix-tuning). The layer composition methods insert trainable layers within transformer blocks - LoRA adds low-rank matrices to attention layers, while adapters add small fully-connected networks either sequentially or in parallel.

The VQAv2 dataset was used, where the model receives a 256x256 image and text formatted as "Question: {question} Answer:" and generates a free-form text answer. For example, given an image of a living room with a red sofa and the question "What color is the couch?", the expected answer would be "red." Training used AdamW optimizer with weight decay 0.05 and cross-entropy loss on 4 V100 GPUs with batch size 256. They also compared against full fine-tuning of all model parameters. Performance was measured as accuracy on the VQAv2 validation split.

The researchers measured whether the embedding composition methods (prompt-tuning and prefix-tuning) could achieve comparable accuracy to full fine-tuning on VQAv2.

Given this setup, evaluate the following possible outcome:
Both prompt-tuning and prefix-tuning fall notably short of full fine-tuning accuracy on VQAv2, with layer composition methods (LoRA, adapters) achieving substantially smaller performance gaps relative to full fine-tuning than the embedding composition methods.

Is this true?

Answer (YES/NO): YES